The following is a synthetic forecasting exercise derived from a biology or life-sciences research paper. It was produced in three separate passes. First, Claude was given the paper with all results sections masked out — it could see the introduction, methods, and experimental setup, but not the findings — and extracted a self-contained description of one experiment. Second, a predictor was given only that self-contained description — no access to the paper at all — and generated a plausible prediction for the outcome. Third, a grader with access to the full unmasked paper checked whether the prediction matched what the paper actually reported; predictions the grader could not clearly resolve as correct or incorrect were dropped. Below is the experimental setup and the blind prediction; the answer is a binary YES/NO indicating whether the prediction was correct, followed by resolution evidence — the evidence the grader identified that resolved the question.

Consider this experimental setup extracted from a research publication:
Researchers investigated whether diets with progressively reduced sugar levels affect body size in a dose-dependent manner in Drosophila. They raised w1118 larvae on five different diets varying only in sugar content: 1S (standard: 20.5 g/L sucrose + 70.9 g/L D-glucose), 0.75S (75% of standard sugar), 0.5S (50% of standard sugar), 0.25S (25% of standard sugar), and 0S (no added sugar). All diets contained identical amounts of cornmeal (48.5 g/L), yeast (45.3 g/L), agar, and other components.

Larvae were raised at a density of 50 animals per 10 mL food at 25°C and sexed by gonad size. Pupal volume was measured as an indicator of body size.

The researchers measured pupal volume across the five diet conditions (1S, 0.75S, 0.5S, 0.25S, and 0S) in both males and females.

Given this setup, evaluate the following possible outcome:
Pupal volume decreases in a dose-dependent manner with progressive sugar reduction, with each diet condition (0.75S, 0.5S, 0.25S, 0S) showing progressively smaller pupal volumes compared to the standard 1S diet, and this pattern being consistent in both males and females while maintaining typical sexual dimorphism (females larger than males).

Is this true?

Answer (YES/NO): NO